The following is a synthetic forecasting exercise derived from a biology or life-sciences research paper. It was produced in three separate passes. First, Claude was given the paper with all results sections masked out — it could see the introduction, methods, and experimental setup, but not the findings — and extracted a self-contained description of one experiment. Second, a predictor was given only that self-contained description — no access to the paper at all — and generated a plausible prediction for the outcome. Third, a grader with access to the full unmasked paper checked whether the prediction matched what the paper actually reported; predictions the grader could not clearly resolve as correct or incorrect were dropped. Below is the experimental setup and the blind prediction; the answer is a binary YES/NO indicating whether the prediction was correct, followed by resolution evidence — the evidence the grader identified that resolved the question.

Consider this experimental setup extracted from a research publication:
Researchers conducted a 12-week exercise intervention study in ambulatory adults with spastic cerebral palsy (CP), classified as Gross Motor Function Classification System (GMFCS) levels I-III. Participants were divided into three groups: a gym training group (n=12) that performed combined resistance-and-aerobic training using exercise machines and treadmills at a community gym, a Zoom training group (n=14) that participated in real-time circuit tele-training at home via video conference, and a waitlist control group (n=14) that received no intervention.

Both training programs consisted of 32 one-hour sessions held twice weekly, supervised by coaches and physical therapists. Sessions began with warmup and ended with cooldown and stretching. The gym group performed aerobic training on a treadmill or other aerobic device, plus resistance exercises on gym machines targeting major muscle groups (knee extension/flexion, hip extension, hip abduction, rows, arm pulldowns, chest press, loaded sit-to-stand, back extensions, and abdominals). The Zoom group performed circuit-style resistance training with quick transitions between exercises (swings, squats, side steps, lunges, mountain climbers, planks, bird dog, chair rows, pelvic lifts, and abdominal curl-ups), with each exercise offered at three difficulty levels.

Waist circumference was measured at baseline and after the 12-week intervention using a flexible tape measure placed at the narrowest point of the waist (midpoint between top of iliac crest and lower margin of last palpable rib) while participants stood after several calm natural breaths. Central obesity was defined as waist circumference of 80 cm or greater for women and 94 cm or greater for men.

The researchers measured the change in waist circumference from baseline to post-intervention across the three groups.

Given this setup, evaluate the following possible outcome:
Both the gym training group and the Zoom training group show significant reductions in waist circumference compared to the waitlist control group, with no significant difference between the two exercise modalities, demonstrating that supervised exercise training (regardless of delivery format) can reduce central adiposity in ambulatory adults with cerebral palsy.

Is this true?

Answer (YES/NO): YES